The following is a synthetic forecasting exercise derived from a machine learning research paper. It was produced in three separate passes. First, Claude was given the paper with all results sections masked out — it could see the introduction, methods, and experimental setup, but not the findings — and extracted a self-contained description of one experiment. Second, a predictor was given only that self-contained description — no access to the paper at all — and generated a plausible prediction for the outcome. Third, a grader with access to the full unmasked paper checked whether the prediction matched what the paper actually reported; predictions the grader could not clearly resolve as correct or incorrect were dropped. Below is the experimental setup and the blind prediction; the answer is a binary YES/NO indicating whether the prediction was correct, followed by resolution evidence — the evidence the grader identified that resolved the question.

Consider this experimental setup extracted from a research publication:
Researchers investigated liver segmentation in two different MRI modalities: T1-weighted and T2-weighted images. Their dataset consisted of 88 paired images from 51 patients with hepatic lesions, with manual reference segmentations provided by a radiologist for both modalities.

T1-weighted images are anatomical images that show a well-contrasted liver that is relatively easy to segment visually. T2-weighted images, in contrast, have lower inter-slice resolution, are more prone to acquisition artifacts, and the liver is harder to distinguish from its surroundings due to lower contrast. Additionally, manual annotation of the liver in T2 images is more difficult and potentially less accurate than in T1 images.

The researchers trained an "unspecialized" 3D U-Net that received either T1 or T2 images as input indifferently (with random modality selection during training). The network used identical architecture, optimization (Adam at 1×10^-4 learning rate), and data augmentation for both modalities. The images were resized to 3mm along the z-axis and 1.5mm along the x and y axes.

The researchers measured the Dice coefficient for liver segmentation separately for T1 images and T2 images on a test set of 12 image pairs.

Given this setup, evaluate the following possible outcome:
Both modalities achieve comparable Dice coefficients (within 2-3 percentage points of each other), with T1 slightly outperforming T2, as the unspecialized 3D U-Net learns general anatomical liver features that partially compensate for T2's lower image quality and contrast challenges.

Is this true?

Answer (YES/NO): YES